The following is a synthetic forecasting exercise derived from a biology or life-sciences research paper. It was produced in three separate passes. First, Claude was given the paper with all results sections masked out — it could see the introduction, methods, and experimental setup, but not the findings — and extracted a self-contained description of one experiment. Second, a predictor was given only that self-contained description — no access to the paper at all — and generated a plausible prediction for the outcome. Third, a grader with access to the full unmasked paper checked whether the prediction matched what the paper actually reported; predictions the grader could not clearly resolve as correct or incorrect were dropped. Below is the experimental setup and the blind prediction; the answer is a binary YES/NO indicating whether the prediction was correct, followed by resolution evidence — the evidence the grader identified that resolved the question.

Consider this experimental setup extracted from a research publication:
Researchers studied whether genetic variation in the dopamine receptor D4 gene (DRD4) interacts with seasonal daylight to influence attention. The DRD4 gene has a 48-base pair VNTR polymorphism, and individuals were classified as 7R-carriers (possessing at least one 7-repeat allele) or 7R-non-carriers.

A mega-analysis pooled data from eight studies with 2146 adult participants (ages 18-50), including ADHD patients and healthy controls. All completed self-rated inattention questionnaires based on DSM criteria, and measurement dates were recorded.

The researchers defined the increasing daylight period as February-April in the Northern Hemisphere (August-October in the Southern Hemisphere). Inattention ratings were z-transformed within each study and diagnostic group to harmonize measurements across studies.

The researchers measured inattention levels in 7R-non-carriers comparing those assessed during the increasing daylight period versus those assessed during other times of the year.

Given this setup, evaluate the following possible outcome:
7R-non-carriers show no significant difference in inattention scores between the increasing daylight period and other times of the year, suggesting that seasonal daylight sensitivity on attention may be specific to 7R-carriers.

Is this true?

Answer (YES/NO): YES